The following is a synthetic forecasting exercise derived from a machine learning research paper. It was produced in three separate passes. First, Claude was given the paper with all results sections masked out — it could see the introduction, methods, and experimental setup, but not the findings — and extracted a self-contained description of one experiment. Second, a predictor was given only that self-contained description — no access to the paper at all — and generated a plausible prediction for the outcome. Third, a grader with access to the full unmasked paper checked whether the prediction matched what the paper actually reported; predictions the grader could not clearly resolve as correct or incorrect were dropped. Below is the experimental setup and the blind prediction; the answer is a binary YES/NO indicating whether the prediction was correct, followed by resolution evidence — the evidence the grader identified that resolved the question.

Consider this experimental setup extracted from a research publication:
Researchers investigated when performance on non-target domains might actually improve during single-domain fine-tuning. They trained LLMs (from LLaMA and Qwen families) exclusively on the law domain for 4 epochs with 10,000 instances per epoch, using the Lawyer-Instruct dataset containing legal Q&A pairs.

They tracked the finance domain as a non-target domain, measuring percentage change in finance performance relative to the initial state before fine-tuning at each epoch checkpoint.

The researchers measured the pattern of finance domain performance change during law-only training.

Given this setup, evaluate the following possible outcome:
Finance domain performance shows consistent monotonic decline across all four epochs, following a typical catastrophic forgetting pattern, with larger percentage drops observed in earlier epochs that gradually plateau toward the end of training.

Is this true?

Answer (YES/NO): NO